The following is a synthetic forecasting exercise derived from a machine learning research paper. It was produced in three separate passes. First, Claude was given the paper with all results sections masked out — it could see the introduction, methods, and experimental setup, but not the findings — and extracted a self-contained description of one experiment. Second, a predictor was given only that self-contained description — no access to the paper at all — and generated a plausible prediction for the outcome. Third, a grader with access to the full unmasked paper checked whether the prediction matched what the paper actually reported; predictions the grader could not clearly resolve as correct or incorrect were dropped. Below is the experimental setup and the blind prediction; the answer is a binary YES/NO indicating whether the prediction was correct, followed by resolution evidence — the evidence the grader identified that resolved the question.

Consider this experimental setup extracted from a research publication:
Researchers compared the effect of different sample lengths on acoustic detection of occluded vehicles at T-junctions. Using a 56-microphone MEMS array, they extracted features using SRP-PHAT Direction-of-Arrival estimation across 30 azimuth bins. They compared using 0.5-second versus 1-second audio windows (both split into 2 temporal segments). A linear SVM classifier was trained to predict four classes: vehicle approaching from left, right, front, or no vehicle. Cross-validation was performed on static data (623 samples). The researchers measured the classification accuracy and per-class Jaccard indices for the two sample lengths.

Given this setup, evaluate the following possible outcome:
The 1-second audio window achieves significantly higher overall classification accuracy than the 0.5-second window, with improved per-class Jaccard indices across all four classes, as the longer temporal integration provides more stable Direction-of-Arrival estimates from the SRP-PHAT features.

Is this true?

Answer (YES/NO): NO